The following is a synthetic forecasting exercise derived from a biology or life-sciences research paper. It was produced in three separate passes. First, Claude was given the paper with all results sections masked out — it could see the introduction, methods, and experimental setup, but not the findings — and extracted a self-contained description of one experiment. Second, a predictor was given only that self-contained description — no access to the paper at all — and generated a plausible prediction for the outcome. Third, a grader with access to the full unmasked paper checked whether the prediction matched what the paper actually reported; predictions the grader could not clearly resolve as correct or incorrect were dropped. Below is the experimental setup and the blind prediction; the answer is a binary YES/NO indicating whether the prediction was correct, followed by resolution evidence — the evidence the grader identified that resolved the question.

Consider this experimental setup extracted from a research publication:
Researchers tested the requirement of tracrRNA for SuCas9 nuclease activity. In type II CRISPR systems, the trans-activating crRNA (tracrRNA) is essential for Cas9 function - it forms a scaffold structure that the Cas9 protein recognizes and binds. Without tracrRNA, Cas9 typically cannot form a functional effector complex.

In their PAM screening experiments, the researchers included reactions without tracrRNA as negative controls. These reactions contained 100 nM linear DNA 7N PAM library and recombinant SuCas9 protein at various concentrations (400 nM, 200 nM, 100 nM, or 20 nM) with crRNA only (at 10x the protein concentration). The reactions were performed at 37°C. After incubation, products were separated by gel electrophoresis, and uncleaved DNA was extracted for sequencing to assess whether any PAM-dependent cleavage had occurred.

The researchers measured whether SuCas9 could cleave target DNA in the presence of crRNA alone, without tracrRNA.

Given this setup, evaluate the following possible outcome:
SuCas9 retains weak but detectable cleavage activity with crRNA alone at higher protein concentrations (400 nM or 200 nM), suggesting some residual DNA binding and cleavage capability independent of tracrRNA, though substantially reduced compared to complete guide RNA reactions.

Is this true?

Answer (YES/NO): NO